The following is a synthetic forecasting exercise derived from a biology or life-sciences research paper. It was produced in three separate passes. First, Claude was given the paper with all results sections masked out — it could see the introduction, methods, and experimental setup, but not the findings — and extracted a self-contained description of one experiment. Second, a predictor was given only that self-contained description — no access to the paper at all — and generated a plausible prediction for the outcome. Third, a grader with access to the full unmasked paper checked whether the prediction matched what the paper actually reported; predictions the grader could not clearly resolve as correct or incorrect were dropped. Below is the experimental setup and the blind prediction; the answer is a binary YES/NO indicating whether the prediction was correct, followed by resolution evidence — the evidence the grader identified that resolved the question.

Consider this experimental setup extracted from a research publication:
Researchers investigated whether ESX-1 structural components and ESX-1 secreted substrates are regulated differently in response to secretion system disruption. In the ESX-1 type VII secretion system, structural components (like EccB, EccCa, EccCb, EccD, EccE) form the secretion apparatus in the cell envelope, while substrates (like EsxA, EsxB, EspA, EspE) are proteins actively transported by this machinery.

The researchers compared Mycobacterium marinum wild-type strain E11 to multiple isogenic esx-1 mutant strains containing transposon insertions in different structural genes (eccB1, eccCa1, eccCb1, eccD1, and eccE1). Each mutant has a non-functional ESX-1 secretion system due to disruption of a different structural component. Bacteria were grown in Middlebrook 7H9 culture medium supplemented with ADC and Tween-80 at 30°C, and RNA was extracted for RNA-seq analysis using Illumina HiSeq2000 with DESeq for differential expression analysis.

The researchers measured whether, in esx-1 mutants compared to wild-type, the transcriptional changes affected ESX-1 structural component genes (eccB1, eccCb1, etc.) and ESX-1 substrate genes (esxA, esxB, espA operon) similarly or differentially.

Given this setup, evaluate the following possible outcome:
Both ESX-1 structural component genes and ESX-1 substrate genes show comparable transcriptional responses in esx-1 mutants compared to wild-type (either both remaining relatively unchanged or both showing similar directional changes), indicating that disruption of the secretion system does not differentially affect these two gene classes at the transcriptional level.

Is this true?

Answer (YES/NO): NO